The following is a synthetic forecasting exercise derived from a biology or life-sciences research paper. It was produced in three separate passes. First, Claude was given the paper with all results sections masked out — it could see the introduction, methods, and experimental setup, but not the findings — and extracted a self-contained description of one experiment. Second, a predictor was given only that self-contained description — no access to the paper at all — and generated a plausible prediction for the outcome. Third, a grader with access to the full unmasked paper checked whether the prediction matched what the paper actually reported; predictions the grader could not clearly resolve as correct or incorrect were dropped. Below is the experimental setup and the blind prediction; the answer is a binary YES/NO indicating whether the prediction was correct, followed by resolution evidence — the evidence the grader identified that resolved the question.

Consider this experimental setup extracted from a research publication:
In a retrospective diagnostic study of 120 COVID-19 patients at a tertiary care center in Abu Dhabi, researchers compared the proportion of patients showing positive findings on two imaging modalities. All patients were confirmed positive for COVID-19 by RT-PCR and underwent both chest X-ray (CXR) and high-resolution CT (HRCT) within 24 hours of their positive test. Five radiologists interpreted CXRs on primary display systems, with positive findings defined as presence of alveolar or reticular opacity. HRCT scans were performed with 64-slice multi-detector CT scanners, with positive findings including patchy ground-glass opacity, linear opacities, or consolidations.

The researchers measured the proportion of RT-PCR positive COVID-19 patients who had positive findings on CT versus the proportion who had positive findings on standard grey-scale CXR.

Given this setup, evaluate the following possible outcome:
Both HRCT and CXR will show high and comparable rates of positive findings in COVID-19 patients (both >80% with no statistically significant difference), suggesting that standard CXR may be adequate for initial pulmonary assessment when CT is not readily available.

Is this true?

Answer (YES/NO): NO